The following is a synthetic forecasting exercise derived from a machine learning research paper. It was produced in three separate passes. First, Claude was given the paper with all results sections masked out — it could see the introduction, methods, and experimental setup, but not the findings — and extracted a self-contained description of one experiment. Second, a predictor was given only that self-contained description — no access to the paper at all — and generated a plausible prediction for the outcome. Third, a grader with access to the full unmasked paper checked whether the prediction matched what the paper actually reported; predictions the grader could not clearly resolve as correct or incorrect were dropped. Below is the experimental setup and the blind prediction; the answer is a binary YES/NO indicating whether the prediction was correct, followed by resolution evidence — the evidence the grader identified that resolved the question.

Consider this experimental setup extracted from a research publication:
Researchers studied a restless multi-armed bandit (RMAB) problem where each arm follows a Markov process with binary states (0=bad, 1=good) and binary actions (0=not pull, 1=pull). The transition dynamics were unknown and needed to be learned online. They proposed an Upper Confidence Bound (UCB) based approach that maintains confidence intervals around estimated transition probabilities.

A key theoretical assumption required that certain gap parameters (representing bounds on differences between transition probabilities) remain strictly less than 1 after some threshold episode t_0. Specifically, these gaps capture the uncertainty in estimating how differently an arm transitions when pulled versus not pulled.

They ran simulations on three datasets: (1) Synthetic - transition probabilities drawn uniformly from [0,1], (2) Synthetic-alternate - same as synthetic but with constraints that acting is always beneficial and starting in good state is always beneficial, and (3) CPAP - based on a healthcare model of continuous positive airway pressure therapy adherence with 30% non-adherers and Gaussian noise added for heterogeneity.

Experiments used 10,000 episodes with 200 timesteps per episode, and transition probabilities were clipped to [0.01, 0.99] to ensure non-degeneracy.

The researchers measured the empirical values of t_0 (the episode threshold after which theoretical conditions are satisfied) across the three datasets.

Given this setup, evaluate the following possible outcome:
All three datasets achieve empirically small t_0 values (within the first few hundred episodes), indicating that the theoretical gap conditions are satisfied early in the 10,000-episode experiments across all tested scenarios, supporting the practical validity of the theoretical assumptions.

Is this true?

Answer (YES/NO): YES